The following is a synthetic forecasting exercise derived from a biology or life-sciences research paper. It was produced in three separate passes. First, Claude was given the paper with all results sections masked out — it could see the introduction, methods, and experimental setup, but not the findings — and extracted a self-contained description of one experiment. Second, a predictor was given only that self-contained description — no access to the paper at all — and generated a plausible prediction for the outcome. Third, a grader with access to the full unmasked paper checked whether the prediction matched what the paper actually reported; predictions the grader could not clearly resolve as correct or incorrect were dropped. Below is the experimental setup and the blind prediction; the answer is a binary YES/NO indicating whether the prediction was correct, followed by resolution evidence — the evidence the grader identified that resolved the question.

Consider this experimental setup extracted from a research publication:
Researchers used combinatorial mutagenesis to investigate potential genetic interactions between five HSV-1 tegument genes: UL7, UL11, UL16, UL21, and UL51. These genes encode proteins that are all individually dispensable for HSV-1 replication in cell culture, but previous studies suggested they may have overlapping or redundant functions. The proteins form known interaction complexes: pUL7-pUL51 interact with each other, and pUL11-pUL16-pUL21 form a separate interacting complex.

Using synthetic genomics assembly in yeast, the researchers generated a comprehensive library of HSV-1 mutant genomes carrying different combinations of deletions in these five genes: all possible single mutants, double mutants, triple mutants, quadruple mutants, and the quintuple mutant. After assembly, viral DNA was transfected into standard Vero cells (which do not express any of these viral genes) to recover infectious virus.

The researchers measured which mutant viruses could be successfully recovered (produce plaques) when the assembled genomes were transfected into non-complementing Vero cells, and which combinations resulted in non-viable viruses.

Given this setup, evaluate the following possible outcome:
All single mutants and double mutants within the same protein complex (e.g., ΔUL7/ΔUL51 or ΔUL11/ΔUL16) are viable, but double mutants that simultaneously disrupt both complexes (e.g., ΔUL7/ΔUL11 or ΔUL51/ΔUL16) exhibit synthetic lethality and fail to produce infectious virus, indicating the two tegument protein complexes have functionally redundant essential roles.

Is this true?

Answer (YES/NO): NO